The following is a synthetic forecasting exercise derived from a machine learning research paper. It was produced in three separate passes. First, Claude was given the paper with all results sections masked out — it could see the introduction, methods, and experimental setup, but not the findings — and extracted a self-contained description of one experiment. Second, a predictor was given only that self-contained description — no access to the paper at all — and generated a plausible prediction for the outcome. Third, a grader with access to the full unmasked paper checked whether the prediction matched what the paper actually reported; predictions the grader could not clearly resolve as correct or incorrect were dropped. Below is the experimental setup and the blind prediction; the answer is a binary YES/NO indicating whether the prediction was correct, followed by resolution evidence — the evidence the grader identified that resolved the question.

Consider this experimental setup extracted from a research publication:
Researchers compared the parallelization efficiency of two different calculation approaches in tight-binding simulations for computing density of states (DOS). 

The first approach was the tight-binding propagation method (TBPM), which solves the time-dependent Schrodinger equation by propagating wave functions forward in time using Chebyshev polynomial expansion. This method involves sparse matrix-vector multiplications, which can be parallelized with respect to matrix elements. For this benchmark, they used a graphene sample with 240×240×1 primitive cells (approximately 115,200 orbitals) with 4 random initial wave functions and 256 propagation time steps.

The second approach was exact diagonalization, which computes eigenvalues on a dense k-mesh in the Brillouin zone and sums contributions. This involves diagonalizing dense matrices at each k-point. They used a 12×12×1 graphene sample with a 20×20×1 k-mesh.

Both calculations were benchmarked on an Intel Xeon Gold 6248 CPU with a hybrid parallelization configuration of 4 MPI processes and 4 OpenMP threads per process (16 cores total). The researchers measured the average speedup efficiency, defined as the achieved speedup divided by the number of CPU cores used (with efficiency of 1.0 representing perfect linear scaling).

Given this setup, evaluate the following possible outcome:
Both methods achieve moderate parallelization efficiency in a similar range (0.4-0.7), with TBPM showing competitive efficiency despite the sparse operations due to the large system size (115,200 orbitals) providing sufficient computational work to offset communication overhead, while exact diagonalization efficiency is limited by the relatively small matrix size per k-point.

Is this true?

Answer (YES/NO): NO